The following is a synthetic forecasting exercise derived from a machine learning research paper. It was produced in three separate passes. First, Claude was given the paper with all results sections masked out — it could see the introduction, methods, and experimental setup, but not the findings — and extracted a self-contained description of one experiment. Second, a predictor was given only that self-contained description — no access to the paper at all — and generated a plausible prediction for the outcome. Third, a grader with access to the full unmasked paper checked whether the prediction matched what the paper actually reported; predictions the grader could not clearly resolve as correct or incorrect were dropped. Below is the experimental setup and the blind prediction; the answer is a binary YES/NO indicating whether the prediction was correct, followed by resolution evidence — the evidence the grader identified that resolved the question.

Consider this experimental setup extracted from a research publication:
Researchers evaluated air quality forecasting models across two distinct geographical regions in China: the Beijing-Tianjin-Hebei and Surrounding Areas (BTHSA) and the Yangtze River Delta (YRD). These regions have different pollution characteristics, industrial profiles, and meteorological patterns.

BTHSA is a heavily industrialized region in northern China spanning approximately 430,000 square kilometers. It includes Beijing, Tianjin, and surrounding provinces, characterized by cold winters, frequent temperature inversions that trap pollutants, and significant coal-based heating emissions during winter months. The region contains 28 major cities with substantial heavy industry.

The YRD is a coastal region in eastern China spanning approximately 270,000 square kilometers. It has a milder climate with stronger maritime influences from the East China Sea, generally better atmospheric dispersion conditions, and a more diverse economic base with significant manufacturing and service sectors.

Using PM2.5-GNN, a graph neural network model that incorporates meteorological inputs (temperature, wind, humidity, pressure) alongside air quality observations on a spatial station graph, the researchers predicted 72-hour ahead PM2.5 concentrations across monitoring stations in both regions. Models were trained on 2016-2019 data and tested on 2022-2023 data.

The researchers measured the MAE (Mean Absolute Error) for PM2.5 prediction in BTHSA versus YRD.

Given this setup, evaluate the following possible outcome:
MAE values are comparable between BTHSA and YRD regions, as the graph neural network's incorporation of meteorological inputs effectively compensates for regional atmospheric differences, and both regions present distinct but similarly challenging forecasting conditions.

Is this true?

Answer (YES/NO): NO